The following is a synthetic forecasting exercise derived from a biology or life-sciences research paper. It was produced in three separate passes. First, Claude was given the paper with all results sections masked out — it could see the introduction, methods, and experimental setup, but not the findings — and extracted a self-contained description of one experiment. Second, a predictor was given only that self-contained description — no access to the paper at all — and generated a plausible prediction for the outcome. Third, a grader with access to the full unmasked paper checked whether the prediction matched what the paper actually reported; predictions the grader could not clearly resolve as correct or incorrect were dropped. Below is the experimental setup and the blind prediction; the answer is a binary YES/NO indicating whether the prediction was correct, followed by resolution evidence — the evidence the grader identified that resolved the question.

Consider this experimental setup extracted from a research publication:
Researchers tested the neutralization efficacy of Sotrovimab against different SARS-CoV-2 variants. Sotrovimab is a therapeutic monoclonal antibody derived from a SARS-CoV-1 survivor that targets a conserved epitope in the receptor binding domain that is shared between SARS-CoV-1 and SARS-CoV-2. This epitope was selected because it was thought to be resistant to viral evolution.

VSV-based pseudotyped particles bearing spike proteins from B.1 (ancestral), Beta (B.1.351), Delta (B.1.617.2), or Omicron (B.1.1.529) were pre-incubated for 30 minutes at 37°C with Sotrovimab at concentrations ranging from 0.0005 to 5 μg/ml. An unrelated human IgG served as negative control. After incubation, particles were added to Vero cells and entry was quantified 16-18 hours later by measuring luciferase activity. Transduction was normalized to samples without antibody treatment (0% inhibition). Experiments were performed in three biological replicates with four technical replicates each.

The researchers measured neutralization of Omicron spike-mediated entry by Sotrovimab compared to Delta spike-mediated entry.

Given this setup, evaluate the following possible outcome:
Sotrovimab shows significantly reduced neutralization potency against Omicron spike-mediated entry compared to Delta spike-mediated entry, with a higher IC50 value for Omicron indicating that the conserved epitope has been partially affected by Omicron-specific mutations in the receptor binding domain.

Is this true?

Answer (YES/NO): NO